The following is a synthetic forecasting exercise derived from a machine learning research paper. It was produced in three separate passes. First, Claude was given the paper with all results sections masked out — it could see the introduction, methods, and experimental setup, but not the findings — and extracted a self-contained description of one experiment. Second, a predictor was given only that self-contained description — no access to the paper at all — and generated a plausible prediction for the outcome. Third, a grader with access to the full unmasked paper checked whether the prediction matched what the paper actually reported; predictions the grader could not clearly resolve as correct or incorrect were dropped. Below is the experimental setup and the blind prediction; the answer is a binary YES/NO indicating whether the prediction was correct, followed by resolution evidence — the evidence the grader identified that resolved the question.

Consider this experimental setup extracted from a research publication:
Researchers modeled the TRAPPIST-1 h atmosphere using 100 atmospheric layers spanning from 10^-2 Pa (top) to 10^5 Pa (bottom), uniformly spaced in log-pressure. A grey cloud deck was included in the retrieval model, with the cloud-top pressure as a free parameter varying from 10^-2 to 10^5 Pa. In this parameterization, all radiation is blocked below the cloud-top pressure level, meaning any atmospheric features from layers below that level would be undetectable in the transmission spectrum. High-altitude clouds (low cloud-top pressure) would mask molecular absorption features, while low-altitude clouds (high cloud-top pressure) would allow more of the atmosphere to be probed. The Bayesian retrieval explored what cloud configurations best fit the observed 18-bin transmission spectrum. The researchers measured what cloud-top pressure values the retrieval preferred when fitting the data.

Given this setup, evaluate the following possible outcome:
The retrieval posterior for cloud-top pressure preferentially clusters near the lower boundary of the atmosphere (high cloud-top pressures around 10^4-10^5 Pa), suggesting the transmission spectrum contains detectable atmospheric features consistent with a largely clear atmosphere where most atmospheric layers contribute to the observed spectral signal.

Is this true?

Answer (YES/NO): NO